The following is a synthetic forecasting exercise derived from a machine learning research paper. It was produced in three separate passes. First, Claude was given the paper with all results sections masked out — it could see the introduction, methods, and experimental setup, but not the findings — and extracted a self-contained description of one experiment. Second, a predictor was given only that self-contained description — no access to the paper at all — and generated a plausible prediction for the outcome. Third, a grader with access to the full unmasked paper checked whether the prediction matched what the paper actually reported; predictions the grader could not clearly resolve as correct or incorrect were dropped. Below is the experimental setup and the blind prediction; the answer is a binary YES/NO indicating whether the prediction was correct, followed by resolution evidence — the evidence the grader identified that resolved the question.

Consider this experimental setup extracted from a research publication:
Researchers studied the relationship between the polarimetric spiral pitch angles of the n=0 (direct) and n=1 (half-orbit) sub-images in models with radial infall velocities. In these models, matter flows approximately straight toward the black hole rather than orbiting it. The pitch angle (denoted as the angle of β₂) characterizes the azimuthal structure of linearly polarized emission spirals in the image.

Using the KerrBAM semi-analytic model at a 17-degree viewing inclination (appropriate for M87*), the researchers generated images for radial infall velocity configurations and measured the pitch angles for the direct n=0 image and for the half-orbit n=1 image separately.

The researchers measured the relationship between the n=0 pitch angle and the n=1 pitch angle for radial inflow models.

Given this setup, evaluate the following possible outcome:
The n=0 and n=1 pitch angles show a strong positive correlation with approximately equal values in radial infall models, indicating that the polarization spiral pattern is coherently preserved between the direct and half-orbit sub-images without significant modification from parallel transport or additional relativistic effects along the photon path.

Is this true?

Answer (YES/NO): NO